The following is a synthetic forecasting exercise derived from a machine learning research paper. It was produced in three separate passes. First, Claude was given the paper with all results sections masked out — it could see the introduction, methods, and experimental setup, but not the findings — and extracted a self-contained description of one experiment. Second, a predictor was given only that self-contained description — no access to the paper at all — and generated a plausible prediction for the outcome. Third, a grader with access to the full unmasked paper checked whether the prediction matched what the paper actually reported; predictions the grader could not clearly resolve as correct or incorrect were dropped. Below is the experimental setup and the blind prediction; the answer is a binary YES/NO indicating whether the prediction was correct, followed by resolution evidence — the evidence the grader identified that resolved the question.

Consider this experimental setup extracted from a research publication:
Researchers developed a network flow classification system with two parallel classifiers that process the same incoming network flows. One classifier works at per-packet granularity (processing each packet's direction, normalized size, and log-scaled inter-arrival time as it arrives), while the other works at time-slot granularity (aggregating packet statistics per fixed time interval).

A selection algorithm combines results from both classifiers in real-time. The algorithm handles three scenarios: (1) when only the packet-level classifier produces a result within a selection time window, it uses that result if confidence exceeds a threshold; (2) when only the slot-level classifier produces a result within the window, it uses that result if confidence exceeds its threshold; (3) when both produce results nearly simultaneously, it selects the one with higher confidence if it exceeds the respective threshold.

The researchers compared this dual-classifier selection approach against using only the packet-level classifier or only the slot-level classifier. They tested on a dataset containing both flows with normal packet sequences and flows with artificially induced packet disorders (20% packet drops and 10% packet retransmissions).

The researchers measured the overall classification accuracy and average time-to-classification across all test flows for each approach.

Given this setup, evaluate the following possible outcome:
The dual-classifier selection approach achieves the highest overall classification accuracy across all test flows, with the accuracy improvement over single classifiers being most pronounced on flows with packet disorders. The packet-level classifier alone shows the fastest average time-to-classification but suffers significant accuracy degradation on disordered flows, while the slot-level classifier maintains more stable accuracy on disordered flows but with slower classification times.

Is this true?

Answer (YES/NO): NO